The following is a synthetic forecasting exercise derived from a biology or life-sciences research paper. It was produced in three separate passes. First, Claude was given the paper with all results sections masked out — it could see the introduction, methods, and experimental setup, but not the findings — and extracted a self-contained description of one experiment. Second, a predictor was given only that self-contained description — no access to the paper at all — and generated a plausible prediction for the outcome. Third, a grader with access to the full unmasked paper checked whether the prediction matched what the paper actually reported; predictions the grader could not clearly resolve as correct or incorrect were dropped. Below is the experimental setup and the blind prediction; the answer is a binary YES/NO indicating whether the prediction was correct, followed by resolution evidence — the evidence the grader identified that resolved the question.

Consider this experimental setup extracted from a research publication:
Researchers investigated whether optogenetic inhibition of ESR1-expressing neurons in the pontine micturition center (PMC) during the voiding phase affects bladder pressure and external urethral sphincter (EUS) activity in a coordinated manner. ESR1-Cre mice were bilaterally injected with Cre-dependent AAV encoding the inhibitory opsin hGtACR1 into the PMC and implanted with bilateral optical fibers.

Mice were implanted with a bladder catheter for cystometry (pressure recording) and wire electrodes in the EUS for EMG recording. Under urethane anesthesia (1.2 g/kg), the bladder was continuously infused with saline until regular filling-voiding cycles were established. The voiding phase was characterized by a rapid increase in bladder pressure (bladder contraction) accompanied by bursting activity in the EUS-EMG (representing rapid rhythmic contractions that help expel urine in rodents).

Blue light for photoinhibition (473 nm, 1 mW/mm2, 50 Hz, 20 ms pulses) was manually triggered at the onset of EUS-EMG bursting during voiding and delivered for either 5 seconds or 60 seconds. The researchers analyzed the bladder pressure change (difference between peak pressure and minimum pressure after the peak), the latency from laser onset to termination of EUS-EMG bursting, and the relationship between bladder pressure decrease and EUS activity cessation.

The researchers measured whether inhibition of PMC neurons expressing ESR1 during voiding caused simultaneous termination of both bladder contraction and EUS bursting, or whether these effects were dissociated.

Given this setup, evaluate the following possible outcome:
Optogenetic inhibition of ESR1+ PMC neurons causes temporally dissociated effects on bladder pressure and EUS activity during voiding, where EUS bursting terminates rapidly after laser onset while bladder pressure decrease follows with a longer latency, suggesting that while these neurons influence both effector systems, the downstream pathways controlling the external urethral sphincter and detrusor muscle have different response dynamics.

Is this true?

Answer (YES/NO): YES